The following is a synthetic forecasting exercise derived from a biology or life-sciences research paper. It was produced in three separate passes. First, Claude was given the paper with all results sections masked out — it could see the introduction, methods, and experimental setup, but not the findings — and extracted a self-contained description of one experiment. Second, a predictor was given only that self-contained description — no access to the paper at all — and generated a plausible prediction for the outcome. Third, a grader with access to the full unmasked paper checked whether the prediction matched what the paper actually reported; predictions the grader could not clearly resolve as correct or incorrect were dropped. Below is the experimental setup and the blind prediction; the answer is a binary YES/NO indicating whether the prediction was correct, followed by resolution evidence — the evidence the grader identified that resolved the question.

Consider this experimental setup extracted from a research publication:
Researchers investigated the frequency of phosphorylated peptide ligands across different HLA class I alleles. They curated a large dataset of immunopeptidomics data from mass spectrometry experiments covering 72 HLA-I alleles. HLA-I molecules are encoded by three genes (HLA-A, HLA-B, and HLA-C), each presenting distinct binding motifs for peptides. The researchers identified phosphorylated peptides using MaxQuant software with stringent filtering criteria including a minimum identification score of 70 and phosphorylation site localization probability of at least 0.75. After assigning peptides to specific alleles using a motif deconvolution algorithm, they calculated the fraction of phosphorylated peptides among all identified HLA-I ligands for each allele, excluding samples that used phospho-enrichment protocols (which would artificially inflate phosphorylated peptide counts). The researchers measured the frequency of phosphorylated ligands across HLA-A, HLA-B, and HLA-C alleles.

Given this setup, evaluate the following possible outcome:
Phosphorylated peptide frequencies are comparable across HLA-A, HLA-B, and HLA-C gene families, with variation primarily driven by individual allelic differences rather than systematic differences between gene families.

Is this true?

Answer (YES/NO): NO